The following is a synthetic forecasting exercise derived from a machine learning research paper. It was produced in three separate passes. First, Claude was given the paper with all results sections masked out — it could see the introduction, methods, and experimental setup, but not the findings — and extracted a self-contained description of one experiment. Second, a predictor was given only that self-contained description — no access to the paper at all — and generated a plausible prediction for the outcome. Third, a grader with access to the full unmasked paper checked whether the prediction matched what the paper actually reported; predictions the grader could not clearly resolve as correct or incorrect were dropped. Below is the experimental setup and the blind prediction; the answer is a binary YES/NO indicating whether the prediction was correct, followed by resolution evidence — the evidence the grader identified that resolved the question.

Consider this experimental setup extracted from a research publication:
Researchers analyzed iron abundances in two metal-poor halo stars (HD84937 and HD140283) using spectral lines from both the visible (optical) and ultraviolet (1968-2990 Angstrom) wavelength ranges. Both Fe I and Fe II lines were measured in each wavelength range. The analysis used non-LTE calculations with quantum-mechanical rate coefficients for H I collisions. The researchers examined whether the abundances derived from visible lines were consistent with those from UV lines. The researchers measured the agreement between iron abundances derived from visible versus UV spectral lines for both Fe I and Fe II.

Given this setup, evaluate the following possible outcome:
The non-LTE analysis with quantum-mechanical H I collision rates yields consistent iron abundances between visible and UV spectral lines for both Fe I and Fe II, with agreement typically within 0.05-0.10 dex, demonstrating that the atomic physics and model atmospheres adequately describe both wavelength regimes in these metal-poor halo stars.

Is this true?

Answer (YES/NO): YES